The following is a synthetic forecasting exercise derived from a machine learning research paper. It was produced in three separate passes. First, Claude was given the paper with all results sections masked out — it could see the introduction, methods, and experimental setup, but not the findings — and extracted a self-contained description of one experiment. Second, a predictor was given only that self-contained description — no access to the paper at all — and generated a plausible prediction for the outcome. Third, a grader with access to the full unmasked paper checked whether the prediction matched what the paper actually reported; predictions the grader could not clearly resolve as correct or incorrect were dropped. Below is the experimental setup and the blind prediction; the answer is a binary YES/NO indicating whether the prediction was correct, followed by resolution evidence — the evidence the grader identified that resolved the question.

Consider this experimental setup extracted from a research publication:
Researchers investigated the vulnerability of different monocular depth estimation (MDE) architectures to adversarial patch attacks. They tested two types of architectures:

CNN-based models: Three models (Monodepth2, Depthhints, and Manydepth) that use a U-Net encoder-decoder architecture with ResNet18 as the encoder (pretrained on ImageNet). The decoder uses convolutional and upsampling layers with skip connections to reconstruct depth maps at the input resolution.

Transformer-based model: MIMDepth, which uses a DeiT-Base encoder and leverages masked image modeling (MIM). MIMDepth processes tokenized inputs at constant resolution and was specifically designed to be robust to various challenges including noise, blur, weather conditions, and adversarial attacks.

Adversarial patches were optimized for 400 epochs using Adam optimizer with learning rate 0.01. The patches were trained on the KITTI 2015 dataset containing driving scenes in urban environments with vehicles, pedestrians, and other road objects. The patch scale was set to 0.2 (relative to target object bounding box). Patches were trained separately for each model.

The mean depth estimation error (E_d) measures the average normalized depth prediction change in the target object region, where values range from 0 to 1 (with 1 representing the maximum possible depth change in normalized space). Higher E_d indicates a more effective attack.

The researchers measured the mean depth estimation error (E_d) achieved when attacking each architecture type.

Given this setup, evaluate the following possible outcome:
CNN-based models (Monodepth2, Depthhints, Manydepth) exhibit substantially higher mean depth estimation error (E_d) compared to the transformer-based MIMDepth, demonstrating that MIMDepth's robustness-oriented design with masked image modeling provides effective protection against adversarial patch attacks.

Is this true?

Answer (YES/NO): NO